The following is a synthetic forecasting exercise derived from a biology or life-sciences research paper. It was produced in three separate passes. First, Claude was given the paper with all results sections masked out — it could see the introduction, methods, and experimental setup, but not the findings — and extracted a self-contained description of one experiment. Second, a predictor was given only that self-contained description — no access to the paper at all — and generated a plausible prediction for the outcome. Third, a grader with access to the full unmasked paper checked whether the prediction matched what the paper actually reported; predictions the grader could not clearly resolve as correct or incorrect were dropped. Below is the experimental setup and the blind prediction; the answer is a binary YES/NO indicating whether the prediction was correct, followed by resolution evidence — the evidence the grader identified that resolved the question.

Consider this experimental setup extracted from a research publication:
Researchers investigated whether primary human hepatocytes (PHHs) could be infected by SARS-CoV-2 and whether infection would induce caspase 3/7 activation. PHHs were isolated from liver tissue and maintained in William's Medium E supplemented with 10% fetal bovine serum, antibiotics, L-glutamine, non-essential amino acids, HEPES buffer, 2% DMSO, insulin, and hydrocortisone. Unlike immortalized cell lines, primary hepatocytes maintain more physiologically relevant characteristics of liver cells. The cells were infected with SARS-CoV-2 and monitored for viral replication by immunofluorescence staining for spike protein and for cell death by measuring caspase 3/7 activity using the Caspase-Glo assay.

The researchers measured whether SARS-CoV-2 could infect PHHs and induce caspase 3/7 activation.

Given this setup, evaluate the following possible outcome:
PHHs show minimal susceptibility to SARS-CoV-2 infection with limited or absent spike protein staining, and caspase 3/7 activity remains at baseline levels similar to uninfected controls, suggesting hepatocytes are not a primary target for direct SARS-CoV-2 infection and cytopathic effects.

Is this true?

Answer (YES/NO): NO